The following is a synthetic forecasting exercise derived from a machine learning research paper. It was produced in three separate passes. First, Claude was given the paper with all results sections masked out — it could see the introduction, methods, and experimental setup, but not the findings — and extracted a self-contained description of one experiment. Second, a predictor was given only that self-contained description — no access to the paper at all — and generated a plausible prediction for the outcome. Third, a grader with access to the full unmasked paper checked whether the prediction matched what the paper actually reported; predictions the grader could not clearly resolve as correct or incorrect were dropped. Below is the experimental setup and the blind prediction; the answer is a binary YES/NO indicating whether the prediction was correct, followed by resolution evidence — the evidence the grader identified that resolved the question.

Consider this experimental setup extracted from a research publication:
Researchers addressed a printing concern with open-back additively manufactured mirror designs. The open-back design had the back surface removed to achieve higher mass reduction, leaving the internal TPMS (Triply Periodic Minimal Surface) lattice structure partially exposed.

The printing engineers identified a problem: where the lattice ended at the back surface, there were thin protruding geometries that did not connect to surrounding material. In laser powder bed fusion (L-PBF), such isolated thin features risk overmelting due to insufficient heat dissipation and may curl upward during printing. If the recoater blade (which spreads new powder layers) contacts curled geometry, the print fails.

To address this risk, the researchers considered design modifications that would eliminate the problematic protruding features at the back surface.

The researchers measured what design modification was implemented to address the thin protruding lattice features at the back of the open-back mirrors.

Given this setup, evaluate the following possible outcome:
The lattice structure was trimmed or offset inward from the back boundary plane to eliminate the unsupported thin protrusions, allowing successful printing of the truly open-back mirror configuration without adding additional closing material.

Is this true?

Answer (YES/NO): NO